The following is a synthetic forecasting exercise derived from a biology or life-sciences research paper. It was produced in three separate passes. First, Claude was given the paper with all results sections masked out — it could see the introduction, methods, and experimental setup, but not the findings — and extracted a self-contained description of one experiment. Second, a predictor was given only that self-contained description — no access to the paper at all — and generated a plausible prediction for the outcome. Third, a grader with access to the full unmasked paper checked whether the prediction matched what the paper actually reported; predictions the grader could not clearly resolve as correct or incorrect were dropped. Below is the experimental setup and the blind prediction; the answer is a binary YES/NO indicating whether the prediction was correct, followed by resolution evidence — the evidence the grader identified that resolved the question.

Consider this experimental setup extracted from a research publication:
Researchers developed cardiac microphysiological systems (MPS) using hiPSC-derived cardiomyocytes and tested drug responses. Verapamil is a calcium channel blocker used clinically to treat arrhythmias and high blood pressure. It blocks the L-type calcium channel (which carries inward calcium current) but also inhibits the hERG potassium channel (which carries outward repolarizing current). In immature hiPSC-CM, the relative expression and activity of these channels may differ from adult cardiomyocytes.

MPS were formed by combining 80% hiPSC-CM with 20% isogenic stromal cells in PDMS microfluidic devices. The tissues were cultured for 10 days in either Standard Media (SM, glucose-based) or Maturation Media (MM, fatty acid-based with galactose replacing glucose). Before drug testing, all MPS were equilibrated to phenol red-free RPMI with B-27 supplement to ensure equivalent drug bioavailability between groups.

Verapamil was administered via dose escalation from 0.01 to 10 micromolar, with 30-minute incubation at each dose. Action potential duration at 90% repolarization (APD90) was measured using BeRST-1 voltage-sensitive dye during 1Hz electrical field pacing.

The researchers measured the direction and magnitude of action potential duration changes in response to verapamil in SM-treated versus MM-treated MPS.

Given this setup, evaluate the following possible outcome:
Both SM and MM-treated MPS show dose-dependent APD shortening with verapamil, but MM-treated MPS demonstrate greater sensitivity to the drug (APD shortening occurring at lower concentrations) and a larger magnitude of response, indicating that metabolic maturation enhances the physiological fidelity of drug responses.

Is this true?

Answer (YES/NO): NO